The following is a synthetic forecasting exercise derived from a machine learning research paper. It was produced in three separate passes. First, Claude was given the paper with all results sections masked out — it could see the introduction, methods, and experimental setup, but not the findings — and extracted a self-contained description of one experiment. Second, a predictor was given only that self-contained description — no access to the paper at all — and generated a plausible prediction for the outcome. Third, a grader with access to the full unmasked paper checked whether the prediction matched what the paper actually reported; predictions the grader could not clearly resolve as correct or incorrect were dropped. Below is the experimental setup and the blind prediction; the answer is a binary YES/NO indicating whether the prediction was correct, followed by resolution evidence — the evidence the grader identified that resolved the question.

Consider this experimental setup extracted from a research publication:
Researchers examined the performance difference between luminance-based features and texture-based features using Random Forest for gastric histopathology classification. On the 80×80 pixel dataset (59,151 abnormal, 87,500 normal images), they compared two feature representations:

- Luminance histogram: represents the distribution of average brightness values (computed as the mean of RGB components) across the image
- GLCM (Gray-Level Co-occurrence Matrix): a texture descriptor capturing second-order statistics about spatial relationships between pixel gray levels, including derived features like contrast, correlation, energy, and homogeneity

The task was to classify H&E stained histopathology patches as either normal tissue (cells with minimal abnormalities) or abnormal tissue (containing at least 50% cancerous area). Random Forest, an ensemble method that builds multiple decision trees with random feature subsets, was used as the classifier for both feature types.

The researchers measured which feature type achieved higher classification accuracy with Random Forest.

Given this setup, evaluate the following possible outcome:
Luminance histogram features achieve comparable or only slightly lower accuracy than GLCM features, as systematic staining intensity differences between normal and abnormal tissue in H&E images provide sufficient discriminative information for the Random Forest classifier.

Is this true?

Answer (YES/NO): NO